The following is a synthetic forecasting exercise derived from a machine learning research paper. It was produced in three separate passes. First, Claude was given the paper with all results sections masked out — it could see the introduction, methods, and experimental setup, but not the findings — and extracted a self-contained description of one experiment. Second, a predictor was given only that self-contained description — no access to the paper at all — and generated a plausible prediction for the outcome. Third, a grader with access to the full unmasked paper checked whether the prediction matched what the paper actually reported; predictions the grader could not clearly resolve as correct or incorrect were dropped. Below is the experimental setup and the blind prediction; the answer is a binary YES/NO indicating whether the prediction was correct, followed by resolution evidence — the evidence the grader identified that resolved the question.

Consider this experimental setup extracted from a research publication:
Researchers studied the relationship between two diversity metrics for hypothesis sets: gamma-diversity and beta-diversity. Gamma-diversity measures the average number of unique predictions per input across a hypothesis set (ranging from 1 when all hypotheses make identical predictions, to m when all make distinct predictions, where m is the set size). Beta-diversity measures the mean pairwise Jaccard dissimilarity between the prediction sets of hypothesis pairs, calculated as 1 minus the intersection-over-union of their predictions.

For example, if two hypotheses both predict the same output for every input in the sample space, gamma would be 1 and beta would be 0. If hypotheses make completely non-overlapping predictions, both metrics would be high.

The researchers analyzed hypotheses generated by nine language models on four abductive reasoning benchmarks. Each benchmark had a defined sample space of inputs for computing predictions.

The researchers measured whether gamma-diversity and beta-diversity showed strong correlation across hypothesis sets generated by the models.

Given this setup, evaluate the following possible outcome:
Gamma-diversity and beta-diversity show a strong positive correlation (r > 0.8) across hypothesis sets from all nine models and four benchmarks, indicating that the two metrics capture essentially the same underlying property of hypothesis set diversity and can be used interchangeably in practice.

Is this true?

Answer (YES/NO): NO